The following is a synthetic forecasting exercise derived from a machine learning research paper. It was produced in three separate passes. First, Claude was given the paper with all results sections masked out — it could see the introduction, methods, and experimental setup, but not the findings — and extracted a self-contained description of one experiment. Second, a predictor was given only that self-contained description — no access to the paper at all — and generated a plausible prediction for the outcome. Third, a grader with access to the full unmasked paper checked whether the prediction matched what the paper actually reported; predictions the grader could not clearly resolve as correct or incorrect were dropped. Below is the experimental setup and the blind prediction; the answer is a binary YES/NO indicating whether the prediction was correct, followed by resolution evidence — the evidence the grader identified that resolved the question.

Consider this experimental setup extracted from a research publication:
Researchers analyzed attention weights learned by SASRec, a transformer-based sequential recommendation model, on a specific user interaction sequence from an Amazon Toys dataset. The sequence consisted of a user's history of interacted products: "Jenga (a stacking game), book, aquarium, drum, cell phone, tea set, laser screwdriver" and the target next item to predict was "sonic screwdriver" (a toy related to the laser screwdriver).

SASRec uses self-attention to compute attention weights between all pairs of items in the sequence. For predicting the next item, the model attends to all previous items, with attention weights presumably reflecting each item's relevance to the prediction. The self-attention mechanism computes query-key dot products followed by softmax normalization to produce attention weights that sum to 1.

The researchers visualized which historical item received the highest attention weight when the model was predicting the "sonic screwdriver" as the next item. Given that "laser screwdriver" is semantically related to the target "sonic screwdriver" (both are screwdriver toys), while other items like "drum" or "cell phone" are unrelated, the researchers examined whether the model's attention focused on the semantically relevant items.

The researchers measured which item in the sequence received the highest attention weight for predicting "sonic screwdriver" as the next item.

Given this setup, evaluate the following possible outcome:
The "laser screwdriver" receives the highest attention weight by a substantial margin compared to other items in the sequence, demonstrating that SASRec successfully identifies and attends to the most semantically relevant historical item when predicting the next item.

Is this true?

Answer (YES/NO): NO